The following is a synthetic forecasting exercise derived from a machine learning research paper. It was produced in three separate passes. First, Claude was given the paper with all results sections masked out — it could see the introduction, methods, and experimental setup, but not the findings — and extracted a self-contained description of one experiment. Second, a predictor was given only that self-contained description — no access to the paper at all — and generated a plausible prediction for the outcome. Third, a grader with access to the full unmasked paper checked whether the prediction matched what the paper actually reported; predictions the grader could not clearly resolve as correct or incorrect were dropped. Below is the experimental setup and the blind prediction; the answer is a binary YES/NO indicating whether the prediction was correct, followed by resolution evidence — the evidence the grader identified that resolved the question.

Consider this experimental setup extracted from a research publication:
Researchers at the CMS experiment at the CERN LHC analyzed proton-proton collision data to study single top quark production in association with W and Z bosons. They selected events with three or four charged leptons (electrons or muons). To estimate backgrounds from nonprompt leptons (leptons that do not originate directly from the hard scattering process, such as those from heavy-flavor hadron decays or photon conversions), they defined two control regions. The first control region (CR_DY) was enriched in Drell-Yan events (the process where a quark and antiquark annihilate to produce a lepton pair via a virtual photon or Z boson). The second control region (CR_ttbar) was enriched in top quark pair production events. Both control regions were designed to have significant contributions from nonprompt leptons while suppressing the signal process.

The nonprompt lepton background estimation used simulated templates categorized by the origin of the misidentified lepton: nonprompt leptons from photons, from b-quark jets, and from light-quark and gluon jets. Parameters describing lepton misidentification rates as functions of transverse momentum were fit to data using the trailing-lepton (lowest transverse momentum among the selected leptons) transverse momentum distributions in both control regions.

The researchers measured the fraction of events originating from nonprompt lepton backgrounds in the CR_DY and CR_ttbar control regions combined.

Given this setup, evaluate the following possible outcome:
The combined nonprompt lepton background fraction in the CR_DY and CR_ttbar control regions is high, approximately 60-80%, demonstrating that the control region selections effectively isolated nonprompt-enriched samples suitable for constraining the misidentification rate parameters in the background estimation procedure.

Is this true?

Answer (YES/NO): NO